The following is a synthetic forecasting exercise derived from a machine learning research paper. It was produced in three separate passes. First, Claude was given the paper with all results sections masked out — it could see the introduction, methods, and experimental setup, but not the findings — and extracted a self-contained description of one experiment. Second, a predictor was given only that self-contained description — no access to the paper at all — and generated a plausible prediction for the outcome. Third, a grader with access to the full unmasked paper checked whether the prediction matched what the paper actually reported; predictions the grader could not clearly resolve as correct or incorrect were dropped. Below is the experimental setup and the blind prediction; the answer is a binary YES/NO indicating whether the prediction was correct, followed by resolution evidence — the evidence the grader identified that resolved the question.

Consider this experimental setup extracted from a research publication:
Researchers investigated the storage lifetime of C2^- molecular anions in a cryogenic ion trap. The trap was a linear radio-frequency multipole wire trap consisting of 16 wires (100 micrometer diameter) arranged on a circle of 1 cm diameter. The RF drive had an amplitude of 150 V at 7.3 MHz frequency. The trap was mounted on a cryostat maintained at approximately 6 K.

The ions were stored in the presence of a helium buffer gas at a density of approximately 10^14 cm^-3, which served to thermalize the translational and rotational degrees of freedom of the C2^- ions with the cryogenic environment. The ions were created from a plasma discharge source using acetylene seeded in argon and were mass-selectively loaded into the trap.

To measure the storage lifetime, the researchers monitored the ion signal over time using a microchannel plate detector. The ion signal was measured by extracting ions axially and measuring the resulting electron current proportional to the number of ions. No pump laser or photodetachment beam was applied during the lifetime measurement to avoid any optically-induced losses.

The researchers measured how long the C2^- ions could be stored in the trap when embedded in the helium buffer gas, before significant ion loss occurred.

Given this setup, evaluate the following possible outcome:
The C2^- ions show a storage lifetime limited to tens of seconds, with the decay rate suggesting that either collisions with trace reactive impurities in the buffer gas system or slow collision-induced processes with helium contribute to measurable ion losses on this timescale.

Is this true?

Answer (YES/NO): NO